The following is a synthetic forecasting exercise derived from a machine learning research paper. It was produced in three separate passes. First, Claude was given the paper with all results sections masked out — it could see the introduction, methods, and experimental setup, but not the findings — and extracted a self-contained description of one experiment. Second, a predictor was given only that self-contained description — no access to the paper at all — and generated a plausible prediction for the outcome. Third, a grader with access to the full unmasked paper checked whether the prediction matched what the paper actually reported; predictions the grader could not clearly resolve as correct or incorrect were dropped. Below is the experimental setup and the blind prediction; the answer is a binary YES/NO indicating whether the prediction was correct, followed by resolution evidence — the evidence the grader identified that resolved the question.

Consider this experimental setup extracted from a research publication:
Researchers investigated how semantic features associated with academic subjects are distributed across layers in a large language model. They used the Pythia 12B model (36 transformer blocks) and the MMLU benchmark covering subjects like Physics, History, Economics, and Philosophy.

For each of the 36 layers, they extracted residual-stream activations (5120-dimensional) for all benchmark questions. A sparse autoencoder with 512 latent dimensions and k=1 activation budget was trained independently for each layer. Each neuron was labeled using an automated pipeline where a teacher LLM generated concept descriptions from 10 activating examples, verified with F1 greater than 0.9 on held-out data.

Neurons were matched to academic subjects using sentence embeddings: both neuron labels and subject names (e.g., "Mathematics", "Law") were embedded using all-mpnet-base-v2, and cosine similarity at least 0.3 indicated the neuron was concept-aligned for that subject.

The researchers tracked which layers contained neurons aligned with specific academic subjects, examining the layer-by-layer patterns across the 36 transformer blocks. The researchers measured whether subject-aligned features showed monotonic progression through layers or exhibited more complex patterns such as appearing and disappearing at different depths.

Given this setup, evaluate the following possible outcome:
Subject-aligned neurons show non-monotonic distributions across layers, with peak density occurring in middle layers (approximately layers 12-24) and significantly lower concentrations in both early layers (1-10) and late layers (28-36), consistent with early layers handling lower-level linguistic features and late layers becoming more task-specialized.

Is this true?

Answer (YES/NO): NO